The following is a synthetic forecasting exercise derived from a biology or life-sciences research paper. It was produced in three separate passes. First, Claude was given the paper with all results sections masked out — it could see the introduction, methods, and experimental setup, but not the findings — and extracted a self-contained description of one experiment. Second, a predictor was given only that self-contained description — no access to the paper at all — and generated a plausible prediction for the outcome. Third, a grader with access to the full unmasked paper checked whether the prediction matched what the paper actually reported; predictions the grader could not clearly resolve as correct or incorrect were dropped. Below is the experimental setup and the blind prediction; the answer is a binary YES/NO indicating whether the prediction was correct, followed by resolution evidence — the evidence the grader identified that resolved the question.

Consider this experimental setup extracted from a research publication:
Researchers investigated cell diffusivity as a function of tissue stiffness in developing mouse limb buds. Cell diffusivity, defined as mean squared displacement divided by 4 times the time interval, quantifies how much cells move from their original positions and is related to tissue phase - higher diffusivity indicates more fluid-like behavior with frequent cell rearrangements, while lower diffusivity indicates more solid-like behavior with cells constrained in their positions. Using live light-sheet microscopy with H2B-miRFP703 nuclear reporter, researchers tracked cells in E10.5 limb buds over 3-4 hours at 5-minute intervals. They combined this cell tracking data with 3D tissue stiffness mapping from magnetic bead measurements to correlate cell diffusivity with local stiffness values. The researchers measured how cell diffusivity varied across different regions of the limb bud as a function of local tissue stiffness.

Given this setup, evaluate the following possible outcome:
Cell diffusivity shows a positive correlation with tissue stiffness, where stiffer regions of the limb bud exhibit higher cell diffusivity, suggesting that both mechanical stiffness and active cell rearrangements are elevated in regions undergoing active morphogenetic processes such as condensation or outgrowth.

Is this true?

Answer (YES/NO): NO